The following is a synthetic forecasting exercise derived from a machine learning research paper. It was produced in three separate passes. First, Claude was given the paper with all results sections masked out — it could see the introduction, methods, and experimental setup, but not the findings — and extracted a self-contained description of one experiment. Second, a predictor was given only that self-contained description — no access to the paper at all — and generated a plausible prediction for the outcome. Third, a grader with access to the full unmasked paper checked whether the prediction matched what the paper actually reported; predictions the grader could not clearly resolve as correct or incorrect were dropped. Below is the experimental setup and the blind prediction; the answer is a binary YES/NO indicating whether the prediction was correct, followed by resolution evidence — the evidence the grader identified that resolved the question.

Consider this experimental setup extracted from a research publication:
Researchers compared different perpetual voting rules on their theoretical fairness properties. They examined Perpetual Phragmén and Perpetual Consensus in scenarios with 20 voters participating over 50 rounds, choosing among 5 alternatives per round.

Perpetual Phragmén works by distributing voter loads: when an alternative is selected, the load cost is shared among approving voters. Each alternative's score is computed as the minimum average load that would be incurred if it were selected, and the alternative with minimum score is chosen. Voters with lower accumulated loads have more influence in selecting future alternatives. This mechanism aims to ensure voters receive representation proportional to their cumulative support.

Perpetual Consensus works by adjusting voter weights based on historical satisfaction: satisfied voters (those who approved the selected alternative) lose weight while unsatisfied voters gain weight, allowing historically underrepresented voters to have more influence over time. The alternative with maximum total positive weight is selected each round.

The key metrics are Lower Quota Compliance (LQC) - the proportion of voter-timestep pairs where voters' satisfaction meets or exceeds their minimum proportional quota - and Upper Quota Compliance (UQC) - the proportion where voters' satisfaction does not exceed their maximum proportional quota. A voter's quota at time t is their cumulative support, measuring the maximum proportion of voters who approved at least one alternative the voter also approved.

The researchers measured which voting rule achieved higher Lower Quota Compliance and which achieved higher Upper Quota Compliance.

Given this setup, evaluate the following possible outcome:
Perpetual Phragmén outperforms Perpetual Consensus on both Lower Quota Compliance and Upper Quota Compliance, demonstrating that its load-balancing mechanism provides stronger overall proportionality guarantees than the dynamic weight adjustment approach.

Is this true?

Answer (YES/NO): NO